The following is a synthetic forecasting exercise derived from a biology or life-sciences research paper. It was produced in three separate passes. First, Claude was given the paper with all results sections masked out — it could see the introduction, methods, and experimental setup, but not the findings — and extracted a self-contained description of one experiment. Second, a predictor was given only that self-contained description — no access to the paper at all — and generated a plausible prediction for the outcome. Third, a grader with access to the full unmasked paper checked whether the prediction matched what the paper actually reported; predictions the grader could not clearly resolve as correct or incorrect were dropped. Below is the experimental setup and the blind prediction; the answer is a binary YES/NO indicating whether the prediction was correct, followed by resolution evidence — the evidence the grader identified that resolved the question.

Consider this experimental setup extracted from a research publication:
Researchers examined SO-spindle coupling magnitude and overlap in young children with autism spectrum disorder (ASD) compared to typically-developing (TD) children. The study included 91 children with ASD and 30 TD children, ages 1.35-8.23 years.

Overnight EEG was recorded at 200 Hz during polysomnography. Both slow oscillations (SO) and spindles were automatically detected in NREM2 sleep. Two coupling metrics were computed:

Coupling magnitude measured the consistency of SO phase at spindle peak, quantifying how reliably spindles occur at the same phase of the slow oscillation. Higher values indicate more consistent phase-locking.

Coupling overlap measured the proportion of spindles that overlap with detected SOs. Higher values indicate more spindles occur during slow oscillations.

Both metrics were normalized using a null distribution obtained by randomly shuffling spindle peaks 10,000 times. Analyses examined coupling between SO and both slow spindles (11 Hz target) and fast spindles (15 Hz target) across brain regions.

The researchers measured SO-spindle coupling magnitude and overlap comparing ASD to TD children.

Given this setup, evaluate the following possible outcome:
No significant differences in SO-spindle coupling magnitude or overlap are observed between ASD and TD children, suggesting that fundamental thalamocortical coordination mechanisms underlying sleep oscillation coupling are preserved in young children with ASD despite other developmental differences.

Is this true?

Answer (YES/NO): YES